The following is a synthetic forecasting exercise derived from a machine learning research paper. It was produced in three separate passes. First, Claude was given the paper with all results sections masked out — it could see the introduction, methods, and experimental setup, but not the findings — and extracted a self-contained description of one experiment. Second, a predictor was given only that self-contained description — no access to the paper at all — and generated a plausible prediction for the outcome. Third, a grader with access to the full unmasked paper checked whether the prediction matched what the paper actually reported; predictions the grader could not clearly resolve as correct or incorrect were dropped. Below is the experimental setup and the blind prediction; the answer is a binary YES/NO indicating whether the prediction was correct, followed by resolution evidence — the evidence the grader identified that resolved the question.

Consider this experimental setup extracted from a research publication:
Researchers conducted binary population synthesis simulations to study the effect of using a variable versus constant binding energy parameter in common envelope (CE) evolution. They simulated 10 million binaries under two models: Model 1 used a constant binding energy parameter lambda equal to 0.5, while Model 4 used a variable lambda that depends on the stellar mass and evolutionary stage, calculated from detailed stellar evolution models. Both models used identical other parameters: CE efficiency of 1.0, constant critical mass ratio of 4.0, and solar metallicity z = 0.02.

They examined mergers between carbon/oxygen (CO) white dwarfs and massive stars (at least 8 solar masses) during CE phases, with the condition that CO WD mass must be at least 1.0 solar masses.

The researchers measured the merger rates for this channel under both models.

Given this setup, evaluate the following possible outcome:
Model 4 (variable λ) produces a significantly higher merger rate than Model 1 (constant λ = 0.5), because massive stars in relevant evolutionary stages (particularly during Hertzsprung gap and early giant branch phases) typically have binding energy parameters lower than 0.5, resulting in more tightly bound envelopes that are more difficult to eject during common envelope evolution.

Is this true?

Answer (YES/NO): NO